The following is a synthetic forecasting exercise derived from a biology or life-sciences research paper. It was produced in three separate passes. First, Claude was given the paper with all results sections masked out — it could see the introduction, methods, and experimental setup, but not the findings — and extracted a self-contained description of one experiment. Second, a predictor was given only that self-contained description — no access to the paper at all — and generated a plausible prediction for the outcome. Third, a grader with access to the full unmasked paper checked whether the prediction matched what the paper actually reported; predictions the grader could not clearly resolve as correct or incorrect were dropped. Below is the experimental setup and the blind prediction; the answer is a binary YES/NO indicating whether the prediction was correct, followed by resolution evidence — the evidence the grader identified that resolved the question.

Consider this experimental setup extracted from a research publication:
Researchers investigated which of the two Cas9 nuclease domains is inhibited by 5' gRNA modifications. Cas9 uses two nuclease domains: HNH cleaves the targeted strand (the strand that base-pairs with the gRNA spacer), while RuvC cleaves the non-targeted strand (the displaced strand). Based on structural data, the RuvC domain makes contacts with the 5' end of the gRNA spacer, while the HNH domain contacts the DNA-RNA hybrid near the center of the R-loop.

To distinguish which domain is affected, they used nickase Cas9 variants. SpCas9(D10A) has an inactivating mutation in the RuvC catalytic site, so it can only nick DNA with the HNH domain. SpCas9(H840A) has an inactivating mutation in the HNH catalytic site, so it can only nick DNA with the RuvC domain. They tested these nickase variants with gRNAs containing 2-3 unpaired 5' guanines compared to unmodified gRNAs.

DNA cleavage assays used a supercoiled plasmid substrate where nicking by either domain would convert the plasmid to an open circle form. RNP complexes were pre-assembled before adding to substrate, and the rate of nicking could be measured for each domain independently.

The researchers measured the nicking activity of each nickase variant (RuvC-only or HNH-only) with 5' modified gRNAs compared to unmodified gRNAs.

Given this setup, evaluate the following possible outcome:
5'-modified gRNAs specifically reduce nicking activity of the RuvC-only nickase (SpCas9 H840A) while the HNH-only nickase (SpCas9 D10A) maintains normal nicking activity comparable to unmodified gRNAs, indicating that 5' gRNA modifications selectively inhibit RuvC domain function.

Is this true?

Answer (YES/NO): YES